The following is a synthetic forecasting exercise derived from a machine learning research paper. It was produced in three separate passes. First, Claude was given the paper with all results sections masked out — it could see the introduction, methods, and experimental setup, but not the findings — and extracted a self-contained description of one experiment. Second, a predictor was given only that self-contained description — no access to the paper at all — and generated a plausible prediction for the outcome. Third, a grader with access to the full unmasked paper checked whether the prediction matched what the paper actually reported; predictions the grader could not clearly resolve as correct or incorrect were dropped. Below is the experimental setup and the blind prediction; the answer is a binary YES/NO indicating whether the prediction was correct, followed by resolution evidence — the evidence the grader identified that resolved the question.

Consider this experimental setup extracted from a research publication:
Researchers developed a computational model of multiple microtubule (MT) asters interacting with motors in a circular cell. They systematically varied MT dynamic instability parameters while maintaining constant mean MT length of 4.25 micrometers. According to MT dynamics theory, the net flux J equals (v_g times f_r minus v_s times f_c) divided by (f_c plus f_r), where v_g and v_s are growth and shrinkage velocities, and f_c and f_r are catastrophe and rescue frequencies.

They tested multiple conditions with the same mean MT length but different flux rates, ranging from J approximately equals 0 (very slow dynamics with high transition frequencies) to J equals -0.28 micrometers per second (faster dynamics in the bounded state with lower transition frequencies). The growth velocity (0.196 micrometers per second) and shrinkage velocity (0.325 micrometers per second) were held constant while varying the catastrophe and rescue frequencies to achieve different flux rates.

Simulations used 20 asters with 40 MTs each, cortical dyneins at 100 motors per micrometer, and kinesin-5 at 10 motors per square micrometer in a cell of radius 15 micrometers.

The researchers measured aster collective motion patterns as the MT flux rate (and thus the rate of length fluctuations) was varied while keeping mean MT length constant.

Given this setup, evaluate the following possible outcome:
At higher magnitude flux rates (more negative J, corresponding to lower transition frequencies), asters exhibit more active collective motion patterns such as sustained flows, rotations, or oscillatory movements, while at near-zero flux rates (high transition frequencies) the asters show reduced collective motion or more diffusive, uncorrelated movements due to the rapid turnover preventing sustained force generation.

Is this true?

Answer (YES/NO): YES